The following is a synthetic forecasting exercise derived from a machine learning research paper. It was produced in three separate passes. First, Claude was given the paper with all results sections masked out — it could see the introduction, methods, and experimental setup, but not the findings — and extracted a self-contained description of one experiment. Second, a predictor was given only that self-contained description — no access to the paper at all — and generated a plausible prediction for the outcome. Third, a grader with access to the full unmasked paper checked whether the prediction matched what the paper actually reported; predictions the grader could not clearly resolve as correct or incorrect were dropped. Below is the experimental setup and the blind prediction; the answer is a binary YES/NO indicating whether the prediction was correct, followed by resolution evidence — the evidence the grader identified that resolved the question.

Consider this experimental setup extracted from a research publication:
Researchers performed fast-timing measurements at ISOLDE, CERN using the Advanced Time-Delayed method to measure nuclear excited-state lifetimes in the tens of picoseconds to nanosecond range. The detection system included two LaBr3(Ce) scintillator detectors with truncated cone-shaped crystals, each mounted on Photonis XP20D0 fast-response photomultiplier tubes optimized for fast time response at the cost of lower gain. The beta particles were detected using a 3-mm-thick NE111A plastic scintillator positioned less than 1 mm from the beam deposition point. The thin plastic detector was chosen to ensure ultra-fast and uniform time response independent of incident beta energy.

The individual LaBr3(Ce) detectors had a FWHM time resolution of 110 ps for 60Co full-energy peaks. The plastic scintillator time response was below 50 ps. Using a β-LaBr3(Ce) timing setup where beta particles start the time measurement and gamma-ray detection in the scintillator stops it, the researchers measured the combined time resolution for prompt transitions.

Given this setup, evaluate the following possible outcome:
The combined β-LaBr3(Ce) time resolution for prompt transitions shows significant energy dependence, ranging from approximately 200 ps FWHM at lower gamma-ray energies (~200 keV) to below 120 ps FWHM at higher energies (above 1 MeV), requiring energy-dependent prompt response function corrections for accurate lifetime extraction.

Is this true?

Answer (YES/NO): NO